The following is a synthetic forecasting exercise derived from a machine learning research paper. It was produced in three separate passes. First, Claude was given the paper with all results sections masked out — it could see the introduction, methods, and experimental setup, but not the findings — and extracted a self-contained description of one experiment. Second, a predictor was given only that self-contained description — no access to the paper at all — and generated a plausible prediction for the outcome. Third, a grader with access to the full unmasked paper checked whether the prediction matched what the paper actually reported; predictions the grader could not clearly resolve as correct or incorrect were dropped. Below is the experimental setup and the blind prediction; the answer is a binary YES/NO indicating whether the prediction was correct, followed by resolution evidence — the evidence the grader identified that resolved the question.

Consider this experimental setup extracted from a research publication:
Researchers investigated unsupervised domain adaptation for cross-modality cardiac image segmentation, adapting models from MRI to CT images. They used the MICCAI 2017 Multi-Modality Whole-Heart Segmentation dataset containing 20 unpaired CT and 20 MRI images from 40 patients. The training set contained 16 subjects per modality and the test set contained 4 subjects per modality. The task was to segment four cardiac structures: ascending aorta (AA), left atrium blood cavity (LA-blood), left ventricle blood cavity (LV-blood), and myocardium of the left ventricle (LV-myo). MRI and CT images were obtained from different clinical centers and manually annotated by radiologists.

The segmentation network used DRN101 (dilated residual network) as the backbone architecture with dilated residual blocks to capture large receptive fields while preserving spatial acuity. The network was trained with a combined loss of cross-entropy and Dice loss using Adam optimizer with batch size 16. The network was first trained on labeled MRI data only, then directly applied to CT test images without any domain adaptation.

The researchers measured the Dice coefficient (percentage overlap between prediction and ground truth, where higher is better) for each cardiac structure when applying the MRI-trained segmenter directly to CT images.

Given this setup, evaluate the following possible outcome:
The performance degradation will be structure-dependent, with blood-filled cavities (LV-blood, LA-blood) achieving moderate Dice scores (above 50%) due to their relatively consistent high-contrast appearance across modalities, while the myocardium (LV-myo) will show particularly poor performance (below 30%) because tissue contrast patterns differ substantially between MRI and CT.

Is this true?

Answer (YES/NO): NO